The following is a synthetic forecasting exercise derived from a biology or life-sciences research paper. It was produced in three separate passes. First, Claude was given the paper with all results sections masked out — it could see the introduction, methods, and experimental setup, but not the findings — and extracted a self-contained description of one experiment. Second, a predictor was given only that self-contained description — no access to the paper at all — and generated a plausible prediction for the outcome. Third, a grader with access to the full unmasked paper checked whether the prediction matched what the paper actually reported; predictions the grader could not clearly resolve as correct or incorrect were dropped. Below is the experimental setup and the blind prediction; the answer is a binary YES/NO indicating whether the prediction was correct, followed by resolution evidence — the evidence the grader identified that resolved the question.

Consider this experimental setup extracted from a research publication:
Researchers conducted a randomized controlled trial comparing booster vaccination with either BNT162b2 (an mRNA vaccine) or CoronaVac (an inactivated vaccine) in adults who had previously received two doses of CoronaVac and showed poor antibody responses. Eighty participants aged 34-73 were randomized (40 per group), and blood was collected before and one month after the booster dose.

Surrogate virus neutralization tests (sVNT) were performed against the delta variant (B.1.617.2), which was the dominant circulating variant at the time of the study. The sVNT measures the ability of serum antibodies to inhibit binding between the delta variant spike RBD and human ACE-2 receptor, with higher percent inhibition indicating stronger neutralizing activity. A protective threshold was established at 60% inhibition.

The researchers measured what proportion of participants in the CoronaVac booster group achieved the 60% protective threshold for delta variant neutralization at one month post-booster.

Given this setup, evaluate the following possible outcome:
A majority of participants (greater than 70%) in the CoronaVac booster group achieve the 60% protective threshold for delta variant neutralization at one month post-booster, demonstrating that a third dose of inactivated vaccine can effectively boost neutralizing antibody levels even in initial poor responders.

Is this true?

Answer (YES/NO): NO